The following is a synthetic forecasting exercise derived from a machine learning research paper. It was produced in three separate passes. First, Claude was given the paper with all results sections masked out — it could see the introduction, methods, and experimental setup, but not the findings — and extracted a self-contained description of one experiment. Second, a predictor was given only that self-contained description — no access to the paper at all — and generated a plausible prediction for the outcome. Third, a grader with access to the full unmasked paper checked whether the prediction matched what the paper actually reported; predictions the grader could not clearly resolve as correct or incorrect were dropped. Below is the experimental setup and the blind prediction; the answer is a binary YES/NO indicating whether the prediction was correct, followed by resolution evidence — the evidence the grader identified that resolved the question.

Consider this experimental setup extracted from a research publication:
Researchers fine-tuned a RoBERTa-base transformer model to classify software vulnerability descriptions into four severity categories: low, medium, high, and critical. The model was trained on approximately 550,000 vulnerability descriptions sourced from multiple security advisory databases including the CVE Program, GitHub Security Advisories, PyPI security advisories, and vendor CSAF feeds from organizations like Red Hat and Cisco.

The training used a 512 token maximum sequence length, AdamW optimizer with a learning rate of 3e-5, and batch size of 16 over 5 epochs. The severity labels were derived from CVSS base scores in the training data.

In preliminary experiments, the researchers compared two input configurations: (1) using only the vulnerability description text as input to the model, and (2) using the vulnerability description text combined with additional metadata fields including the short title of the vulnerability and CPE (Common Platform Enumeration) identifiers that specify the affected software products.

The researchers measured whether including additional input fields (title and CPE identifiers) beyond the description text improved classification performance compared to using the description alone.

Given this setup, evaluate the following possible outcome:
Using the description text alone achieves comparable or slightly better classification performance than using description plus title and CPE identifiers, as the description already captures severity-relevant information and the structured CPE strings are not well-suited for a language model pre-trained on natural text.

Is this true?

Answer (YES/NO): YES